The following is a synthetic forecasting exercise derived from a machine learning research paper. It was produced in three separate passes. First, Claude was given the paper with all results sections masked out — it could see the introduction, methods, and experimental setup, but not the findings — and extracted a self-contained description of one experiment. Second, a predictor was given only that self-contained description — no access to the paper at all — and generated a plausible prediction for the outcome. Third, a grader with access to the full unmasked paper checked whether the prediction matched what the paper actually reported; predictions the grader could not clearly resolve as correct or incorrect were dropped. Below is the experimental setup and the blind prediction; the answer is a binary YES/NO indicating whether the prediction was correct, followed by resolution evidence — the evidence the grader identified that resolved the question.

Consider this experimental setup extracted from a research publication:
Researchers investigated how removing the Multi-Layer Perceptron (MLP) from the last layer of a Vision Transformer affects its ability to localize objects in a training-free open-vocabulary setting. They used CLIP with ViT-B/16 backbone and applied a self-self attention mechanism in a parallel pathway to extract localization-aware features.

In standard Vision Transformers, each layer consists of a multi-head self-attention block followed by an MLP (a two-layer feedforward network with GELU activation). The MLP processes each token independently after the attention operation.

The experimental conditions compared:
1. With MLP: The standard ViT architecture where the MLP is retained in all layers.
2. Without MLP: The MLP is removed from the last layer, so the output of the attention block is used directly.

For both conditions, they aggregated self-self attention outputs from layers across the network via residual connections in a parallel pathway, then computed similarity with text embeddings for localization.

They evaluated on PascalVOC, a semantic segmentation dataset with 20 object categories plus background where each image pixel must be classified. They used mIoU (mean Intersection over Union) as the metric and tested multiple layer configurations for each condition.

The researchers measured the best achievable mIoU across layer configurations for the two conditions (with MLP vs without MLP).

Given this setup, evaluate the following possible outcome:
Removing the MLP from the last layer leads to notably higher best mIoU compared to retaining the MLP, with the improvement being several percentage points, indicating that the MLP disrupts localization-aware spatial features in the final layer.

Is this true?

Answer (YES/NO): NO